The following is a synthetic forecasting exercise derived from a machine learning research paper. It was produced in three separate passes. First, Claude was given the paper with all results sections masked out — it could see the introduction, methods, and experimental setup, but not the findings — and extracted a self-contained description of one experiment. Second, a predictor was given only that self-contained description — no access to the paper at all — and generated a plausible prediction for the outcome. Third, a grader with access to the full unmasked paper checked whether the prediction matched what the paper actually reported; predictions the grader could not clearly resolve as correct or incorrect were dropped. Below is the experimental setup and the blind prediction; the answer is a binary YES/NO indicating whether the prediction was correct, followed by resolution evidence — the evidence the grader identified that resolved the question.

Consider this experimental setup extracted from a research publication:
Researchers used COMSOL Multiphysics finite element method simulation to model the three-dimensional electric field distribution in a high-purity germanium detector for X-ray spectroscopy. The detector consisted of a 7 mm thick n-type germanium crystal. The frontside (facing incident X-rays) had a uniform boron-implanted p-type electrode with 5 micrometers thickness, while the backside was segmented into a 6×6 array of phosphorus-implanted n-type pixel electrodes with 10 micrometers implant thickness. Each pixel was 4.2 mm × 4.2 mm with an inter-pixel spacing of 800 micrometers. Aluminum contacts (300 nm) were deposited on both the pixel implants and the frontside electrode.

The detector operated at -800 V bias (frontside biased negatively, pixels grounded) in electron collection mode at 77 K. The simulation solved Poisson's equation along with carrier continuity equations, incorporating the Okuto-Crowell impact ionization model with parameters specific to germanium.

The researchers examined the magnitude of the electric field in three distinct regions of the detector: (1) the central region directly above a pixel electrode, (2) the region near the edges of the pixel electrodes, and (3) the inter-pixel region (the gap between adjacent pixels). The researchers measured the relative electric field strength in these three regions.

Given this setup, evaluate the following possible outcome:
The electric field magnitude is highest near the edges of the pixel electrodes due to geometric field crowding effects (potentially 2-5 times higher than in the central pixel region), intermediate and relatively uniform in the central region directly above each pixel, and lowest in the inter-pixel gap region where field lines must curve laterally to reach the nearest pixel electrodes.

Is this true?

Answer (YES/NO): NO